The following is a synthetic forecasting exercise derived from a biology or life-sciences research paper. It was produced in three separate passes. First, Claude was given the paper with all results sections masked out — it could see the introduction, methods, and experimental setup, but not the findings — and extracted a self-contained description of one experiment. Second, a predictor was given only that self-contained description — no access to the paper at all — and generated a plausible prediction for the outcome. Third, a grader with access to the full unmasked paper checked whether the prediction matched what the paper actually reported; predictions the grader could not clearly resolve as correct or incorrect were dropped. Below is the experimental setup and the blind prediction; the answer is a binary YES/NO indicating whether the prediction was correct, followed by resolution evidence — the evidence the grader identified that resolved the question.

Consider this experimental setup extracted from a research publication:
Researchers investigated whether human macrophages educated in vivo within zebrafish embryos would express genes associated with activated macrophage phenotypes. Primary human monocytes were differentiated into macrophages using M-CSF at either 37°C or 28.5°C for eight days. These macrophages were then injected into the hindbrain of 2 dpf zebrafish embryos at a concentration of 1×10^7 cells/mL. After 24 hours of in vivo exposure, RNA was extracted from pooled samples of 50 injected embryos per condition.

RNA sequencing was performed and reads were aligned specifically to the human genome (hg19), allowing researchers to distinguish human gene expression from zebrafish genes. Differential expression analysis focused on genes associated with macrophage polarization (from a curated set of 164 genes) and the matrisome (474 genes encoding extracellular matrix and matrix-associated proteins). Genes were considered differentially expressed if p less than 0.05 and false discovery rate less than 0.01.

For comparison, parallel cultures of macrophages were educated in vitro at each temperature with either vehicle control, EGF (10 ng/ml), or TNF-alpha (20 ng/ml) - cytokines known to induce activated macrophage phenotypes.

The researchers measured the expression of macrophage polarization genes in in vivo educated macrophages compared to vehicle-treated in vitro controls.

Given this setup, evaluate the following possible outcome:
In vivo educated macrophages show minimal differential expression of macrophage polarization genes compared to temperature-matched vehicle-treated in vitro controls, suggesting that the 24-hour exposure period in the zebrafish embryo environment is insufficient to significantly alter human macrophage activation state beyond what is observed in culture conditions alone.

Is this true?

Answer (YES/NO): NO